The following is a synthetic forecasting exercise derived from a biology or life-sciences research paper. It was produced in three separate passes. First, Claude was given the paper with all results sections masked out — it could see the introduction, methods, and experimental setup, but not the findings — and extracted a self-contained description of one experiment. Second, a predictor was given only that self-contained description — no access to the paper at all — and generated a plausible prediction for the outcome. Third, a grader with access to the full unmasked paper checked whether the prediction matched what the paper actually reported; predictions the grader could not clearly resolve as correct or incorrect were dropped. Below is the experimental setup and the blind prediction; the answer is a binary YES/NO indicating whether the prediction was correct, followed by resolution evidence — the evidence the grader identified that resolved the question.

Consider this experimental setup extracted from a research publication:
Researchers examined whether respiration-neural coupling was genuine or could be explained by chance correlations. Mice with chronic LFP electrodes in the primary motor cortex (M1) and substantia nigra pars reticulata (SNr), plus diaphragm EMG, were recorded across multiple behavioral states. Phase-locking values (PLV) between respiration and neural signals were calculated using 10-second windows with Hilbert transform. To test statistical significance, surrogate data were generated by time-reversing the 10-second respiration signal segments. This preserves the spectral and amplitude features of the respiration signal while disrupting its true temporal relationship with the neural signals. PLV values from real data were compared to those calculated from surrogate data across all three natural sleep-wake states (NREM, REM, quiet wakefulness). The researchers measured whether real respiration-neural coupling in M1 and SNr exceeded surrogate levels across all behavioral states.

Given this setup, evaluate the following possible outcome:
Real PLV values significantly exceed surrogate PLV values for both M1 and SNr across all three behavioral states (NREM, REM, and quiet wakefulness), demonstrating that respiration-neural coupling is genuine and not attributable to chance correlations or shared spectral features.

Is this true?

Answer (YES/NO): YES